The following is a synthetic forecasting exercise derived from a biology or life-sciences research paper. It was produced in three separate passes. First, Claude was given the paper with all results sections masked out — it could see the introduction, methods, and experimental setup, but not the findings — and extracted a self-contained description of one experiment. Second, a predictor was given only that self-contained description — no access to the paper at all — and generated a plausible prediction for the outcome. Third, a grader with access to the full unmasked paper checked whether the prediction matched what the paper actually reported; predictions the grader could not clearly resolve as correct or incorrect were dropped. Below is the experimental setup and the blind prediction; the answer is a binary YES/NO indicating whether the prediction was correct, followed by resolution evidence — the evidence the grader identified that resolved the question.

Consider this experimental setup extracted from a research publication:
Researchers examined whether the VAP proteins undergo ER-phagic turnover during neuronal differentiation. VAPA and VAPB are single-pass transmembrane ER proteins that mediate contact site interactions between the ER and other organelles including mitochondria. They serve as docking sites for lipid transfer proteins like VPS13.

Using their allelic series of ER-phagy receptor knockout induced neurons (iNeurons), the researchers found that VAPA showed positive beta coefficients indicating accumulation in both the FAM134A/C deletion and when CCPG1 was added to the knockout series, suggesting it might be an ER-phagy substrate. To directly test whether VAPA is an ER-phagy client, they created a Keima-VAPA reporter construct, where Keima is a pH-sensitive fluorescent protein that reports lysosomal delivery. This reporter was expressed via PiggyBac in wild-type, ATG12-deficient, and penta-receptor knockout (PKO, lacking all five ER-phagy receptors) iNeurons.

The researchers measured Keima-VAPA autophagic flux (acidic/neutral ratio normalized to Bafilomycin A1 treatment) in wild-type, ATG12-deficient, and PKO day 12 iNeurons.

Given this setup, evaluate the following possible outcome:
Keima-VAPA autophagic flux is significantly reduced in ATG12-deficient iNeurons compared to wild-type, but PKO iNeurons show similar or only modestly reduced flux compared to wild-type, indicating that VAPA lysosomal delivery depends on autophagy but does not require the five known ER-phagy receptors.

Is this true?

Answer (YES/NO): NO